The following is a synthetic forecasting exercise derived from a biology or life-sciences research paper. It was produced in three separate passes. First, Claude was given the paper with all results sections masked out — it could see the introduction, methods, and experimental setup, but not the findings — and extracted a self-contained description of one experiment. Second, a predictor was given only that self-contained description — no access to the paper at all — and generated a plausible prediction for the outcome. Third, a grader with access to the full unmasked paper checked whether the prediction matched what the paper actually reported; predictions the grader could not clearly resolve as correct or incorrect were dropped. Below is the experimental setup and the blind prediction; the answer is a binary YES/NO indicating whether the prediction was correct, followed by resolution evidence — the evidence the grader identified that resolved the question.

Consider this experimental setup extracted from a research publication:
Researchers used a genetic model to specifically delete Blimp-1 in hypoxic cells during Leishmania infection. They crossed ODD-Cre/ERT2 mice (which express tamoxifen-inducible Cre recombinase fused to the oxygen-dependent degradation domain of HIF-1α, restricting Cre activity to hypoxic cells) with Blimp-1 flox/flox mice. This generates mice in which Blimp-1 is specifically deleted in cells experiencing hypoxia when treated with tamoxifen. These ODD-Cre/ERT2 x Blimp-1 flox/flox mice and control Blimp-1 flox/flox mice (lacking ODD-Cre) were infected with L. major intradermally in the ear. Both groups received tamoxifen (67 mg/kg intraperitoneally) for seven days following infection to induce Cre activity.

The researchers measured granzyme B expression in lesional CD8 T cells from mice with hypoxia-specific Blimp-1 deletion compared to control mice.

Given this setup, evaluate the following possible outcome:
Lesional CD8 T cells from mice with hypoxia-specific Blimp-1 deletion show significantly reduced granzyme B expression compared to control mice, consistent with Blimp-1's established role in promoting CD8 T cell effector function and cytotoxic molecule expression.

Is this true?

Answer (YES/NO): YES